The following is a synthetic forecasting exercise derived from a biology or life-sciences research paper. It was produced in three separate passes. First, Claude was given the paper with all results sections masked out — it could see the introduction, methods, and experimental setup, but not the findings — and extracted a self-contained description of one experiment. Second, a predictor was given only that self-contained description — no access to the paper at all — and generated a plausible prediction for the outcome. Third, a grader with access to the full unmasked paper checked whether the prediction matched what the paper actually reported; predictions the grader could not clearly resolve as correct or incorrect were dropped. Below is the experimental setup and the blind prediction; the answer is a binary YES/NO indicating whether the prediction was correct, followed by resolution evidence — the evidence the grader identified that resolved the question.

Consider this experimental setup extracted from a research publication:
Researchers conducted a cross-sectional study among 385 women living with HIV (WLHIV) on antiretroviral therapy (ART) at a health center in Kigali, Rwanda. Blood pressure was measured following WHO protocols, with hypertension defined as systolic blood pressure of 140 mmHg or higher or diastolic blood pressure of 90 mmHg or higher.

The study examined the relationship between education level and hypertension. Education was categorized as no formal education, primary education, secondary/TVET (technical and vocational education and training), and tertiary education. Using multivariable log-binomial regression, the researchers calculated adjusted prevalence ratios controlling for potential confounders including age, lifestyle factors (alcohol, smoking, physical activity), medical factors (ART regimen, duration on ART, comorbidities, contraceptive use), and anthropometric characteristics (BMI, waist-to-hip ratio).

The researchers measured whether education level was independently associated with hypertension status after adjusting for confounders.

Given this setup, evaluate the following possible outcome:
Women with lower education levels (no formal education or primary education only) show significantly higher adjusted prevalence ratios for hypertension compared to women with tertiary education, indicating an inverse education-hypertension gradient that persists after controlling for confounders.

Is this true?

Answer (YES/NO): NO